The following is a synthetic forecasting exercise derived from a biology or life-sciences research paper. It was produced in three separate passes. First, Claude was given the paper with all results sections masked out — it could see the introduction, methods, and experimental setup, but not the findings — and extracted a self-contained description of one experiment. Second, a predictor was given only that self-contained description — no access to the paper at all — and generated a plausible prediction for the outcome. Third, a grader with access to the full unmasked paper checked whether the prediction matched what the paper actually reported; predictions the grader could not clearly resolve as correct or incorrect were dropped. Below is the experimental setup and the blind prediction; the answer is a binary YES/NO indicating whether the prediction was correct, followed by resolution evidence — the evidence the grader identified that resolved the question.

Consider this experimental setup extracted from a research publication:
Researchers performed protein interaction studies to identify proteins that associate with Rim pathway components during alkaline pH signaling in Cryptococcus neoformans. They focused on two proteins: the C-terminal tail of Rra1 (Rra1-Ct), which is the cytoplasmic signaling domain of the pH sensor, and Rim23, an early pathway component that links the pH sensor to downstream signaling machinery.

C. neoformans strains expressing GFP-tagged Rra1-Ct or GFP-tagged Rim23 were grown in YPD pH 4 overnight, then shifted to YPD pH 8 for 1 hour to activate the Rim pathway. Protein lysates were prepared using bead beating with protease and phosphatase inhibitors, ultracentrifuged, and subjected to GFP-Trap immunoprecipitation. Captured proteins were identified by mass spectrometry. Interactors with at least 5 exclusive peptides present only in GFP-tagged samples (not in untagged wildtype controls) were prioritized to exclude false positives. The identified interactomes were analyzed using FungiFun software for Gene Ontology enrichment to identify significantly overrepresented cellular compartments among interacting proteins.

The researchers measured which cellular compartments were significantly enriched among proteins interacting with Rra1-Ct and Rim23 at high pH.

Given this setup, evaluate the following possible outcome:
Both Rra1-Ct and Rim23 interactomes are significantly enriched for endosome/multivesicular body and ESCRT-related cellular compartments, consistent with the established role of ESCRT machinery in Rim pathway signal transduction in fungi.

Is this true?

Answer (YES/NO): NO